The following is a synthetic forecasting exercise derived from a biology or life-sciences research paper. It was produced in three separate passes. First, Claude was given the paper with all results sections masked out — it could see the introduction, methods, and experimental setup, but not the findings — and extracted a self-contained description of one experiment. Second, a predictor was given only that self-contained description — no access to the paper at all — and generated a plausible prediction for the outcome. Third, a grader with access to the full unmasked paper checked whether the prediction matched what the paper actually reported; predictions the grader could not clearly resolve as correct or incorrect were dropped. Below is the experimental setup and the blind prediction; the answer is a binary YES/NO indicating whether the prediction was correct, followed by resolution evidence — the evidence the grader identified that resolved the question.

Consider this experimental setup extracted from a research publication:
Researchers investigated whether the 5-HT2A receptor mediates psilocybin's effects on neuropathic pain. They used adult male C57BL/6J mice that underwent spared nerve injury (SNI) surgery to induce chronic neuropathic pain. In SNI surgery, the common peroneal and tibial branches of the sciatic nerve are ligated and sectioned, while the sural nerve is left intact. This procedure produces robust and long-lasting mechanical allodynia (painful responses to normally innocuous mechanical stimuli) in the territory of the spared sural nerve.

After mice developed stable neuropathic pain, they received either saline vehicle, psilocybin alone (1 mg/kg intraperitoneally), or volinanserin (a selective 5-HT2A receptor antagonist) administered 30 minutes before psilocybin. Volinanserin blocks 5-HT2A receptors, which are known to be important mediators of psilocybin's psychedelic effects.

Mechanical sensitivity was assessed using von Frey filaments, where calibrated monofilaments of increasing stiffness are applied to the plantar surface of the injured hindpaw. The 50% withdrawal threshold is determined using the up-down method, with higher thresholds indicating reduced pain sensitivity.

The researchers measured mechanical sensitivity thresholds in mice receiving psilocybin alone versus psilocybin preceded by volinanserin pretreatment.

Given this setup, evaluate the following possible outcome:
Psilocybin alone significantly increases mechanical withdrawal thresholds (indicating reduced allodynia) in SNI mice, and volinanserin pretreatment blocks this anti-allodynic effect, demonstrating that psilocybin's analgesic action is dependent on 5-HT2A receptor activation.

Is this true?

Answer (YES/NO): NO